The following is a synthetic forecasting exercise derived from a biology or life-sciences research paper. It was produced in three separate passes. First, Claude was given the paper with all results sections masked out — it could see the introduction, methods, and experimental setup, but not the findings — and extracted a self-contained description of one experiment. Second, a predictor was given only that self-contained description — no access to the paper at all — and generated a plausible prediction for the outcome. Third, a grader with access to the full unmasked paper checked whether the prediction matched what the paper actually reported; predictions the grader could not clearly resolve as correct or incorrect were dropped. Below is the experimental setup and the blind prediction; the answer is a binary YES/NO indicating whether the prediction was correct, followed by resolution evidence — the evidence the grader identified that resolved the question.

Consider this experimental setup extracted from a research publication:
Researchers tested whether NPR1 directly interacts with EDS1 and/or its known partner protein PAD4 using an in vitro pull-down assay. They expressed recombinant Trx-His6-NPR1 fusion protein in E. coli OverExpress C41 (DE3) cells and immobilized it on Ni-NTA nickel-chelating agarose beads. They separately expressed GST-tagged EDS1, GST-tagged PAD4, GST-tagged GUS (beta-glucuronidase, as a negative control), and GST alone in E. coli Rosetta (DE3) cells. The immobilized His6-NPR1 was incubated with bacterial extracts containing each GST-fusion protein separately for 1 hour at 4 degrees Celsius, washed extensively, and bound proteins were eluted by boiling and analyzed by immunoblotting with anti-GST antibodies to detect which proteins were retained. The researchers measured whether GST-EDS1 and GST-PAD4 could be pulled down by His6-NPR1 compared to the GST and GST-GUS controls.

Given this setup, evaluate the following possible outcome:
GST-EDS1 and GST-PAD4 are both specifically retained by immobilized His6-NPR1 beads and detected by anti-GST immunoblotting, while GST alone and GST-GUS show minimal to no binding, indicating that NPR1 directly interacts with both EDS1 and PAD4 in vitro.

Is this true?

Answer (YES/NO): NO